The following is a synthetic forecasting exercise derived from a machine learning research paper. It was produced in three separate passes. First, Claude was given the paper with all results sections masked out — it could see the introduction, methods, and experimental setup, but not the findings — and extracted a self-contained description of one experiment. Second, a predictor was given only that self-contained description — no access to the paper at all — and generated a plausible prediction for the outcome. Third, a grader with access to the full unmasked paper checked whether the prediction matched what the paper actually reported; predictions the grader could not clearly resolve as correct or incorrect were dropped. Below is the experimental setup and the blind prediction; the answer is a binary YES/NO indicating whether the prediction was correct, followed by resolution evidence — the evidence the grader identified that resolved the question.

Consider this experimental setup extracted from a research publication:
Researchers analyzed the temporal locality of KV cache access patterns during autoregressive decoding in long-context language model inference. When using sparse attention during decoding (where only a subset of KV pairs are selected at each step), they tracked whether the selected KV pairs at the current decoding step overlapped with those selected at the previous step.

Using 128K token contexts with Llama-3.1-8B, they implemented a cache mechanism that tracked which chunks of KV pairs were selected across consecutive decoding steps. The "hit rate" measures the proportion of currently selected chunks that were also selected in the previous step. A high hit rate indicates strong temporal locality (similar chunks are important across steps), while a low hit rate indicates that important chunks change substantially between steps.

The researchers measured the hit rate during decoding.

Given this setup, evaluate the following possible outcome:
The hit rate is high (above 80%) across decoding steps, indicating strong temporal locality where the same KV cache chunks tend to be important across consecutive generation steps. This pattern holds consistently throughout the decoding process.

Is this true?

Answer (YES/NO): NO